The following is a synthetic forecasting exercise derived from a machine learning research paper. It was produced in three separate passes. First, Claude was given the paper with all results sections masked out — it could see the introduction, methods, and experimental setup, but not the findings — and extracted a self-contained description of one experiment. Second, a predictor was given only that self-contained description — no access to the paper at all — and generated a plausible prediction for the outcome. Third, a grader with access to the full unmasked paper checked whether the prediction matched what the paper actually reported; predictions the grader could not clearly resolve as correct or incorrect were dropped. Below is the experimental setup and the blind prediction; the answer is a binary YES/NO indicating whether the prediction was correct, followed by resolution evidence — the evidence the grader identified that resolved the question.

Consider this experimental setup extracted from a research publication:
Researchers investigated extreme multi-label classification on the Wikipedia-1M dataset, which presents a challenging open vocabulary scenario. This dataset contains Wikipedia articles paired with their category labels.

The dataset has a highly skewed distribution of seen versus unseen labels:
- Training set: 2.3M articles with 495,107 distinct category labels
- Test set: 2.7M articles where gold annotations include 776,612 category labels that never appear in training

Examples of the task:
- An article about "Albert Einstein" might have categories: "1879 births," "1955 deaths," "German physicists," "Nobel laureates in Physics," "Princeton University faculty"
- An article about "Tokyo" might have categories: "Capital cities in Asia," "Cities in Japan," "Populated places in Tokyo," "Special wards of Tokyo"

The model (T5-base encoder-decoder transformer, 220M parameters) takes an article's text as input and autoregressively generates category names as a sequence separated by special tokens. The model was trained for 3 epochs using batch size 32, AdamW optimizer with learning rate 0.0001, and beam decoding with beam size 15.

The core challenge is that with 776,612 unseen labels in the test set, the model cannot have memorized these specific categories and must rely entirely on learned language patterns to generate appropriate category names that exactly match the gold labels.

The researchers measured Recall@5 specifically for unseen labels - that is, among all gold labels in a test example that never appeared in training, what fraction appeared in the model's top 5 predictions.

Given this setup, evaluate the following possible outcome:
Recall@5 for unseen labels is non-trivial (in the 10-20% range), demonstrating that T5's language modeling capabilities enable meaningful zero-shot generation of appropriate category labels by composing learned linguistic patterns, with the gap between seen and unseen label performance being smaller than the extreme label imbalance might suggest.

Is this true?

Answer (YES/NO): YES